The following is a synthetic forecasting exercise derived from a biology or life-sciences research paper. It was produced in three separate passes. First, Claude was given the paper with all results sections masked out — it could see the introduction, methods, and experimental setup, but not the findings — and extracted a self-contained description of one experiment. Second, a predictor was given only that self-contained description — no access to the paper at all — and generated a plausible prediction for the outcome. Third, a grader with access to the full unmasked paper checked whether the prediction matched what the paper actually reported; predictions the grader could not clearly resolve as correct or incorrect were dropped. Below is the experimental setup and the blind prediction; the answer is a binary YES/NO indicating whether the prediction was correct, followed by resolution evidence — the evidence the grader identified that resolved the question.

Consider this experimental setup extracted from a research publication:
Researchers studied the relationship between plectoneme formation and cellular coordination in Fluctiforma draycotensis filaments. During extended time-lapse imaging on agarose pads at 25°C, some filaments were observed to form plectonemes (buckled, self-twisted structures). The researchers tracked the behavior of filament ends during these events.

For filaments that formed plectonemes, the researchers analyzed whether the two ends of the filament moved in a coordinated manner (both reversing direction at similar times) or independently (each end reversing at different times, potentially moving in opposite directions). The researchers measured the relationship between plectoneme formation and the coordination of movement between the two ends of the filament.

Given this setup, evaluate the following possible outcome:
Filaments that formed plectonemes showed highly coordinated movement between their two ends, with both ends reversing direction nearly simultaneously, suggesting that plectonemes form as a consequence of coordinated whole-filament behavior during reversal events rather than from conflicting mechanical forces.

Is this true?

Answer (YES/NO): NO